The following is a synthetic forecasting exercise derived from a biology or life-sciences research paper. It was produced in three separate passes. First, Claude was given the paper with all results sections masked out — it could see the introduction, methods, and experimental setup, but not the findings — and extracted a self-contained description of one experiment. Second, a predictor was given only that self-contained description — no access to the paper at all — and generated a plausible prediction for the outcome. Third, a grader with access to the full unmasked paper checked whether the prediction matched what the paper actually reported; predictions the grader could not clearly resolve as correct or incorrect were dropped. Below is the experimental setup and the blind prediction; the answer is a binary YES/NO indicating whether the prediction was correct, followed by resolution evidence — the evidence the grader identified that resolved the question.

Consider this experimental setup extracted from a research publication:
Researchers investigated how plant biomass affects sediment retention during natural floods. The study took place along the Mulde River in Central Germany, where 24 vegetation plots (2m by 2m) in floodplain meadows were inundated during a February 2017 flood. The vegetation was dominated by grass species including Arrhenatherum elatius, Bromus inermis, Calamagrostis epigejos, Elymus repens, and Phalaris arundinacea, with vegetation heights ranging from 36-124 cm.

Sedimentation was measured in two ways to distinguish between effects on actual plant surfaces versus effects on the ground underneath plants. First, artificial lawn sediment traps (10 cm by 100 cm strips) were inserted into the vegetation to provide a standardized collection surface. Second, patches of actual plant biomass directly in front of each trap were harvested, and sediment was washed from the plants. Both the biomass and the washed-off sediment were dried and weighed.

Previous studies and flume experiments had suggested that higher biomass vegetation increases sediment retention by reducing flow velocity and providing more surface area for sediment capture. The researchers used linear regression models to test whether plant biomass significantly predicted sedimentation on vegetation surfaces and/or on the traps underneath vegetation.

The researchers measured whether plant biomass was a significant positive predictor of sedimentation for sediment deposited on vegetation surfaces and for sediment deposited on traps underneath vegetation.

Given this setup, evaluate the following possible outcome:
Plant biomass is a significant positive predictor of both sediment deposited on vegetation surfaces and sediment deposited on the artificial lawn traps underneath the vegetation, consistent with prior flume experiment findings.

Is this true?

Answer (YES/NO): NO